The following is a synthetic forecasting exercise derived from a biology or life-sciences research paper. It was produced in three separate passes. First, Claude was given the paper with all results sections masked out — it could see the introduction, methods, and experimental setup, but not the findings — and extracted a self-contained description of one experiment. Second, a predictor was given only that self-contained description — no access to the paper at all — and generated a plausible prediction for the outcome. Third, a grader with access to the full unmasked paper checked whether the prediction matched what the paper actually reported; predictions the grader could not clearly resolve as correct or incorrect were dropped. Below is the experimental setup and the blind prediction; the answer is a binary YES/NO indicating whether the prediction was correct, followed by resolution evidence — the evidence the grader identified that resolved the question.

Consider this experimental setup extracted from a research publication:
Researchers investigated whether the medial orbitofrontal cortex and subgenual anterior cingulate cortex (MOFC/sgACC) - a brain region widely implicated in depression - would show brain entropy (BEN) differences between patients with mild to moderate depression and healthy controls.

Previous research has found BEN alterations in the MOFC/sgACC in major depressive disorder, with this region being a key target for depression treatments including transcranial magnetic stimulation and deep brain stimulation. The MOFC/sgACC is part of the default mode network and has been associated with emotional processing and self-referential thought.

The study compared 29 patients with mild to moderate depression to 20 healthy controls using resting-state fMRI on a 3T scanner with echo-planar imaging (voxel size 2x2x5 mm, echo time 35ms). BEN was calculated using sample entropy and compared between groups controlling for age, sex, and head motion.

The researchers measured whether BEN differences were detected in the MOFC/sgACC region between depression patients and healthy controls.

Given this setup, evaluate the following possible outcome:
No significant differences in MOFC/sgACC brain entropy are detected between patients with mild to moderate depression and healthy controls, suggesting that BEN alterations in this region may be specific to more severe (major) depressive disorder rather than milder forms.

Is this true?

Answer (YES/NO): NO